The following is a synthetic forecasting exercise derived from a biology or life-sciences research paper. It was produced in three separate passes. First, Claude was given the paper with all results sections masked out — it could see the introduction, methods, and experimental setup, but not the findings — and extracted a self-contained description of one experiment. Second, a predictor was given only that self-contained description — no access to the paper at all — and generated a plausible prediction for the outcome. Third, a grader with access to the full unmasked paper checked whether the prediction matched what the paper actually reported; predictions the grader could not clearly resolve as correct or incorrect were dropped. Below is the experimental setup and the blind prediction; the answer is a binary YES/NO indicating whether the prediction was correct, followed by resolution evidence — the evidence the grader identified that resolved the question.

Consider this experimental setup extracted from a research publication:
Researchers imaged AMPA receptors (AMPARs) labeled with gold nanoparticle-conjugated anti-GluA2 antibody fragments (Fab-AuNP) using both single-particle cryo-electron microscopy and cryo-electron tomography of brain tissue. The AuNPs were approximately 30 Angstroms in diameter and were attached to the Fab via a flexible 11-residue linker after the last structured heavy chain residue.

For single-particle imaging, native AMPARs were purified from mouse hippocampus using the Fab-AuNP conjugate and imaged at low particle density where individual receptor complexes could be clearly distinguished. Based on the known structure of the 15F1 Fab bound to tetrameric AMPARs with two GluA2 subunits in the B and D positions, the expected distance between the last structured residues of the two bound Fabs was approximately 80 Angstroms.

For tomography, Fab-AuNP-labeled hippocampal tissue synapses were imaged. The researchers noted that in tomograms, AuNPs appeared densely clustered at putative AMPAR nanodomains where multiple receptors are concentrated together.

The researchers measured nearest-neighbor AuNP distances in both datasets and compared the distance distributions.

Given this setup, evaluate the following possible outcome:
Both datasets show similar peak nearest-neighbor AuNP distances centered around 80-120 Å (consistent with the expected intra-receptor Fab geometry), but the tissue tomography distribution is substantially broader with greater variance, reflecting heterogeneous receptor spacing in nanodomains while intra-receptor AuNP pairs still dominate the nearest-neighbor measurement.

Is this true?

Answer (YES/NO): NO